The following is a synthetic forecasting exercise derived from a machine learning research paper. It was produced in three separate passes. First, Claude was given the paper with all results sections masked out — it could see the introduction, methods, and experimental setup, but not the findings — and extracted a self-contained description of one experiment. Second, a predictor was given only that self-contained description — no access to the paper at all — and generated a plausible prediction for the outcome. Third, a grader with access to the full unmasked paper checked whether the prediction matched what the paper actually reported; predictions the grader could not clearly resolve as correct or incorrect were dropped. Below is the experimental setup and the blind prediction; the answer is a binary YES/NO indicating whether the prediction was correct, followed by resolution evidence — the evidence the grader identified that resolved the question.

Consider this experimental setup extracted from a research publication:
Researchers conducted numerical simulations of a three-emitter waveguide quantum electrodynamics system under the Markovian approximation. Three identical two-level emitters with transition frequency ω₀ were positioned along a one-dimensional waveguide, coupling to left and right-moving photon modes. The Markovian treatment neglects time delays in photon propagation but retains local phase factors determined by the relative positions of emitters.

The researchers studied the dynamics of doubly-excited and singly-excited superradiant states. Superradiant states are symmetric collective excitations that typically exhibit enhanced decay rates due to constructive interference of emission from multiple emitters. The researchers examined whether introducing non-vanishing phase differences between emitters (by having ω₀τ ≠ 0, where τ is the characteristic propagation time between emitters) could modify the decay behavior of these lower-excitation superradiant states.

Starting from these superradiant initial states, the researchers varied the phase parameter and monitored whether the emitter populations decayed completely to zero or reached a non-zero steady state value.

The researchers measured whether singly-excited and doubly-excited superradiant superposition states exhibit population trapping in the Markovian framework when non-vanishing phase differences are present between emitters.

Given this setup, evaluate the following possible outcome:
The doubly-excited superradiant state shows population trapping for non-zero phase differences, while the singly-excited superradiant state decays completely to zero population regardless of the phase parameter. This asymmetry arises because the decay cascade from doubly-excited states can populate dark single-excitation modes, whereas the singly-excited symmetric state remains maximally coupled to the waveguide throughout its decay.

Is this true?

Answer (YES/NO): NO